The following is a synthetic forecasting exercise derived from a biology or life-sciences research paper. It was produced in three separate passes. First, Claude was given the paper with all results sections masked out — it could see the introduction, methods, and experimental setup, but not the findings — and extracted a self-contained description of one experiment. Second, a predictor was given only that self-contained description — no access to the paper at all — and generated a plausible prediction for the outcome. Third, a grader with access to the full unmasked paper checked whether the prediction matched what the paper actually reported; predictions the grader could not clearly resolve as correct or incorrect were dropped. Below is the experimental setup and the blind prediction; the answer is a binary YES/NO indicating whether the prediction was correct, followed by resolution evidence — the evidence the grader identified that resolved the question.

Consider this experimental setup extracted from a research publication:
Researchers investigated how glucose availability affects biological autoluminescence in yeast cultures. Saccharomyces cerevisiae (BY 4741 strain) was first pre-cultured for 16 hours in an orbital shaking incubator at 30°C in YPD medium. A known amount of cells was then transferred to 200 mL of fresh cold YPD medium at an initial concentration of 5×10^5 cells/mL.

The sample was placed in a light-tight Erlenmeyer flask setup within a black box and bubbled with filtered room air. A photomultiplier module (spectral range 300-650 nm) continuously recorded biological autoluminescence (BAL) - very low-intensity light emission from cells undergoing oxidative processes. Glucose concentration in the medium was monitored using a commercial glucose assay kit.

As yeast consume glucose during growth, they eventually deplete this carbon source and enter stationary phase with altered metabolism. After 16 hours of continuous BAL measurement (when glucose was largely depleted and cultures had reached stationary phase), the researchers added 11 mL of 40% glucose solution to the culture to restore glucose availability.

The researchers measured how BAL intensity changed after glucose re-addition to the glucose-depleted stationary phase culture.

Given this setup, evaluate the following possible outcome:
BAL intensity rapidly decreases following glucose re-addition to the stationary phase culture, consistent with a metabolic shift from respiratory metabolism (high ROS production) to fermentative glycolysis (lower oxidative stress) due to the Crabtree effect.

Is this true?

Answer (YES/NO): NO